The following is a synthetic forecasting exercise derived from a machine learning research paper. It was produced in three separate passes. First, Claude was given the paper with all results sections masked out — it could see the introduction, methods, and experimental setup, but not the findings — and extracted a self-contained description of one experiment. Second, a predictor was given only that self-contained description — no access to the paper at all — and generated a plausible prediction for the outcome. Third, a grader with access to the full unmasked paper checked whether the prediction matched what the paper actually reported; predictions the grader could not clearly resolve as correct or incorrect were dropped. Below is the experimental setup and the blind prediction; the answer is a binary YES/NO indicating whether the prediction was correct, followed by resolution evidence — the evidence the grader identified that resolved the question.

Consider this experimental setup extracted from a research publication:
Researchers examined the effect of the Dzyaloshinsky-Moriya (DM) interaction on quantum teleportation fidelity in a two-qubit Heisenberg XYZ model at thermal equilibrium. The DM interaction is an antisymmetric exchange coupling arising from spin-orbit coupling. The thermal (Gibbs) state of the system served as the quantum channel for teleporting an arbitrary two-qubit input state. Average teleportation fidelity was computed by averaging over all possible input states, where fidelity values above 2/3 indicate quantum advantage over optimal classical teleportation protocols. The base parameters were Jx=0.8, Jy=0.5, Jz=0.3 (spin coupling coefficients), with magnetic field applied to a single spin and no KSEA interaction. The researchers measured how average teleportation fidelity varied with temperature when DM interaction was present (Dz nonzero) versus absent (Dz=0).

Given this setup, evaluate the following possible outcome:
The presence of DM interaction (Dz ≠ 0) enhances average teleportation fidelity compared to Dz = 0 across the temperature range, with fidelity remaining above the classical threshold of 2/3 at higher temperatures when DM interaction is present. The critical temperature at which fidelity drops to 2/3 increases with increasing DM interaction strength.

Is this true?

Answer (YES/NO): NO